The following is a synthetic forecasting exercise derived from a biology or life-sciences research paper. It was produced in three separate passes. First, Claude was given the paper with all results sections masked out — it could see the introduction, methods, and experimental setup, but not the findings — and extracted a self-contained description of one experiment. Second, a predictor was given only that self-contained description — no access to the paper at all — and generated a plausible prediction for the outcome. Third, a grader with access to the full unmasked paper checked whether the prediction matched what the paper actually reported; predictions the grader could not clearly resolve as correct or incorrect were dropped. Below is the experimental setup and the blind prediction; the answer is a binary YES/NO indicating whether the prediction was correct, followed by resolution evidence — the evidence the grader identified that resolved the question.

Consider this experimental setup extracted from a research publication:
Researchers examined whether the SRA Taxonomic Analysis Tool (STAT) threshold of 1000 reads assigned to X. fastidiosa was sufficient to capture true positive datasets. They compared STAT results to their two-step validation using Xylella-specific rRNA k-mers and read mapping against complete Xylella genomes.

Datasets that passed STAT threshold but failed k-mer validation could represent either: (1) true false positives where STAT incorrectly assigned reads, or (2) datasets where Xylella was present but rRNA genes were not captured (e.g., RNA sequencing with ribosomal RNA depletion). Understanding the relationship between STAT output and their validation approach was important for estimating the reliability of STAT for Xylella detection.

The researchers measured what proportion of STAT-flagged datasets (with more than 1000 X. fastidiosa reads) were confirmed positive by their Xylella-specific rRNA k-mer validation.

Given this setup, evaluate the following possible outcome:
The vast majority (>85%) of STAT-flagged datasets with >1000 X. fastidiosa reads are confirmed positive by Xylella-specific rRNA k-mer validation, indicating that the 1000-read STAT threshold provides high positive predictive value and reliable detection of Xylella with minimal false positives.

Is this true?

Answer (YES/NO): NO